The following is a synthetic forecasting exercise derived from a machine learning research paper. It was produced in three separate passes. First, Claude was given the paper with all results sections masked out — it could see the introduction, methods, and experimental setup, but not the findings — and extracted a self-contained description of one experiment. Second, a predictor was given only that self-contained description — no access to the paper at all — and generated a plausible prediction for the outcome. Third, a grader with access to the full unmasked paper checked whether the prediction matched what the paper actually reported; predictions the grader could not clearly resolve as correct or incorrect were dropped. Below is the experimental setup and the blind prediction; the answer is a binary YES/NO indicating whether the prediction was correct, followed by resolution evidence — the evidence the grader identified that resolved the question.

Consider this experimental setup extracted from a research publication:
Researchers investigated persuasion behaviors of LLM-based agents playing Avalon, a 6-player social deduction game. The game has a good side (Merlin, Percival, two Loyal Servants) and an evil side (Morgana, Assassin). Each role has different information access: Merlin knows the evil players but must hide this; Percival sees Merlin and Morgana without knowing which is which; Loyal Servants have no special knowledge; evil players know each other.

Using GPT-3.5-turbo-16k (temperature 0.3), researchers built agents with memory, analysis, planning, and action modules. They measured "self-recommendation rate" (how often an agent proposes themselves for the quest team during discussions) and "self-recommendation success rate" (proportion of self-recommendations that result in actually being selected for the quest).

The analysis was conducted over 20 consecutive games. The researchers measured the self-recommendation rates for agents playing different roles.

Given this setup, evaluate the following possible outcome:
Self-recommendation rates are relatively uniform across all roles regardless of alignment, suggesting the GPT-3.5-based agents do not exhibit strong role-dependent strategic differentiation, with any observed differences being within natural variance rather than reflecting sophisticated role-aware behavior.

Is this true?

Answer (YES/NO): NO